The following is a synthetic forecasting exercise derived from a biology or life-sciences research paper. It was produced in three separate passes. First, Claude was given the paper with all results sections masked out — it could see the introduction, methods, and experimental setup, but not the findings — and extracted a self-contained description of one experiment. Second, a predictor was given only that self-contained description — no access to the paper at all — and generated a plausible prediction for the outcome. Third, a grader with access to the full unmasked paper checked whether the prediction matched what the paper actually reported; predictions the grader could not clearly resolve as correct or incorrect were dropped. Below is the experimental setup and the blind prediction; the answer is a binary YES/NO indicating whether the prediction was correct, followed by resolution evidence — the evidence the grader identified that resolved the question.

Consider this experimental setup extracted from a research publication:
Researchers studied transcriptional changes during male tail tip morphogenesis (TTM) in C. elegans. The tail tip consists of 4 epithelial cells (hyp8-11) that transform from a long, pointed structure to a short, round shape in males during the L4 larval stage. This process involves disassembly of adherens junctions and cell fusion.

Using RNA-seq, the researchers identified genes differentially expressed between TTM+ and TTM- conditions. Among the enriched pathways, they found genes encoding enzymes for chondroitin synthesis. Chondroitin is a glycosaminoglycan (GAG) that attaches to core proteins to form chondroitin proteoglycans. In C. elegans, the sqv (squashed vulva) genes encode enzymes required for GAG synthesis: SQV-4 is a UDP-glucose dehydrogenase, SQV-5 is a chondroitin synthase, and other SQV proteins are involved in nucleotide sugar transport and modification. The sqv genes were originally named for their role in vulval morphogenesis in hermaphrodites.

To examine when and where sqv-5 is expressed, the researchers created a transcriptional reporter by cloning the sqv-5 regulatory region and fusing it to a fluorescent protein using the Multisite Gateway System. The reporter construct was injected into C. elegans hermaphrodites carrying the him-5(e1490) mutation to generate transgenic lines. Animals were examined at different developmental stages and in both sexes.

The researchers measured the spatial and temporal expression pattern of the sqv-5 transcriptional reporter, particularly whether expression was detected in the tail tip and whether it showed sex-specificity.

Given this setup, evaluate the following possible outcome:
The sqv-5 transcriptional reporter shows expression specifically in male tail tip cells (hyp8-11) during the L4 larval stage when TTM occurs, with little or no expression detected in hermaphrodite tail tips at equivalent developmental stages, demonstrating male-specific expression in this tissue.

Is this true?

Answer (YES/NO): NO